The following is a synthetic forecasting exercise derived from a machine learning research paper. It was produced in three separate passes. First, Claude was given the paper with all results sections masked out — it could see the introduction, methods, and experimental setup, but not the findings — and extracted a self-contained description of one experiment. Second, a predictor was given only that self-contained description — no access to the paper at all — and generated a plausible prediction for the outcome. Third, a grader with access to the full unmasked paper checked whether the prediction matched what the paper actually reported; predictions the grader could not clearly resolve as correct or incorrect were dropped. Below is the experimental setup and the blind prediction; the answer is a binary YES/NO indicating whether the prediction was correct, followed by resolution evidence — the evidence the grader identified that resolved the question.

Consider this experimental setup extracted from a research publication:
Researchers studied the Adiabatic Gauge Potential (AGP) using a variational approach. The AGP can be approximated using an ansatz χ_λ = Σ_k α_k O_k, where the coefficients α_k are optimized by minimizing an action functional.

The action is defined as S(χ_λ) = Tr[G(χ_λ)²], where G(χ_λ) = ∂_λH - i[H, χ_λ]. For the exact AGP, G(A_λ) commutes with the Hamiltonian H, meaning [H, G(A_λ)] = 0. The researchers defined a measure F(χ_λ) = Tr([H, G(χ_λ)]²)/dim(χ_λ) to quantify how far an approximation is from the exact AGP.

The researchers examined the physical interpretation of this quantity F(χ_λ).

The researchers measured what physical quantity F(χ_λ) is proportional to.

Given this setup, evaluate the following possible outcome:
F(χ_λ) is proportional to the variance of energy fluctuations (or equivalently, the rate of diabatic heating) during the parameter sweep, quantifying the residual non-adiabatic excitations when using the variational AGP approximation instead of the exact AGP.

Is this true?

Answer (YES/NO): NO